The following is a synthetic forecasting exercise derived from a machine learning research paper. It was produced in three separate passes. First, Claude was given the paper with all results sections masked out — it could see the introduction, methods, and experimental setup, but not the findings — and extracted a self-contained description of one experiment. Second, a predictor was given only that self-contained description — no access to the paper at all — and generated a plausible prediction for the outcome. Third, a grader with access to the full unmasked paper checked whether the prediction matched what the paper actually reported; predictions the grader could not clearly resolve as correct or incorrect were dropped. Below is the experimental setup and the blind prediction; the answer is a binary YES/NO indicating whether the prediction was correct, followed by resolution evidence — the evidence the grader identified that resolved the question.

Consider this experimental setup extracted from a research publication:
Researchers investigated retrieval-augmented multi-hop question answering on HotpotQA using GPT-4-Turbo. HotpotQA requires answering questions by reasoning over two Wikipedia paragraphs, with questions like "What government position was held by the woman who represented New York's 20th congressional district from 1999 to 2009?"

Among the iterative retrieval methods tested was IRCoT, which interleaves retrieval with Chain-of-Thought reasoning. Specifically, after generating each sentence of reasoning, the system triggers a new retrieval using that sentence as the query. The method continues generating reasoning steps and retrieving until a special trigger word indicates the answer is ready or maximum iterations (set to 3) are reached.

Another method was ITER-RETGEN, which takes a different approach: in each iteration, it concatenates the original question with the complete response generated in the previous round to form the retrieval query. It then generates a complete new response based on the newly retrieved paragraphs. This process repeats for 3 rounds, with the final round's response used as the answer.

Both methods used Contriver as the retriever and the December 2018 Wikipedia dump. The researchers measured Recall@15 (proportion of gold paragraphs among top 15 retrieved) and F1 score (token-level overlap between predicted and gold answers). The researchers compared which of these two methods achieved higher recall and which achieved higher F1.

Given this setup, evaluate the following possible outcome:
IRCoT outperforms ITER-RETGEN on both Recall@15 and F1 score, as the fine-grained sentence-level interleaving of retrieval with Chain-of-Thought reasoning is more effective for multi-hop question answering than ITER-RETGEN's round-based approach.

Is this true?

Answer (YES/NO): NO